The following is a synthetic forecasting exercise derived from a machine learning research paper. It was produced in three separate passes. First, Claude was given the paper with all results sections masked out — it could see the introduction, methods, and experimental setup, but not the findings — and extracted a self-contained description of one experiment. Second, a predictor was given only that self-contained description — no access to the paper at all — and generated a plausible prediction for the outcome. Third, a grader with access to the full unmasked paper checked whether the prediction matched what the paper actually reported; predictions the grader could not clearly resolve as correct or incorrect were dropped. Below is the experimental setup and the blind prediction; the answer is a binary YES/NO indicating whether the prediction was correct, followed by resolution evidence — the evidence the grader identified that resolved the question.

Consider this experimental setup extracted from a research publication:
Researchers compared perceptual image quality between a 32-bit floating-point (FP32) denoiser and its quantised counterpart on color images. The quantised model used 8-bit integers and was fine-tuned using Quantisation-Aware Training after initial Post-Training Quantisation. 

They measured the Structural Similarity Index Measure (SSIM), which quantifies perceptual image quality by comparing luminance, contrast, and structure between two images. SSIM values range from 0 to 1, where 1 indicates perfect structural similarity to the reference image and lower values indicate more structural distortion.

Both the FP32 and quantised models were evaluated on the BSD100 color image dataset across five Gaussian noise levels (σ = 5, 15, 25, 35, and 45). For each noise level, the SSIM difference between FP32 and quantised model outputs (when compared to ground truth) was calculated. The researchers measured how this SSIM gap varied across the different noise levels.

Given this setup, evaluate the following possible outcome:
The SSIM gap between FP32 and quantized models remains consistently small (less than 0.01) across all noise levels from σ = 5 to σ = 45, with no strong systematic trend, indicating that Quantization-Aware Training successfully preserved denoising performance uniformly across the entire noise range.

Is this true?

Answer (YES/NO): NO